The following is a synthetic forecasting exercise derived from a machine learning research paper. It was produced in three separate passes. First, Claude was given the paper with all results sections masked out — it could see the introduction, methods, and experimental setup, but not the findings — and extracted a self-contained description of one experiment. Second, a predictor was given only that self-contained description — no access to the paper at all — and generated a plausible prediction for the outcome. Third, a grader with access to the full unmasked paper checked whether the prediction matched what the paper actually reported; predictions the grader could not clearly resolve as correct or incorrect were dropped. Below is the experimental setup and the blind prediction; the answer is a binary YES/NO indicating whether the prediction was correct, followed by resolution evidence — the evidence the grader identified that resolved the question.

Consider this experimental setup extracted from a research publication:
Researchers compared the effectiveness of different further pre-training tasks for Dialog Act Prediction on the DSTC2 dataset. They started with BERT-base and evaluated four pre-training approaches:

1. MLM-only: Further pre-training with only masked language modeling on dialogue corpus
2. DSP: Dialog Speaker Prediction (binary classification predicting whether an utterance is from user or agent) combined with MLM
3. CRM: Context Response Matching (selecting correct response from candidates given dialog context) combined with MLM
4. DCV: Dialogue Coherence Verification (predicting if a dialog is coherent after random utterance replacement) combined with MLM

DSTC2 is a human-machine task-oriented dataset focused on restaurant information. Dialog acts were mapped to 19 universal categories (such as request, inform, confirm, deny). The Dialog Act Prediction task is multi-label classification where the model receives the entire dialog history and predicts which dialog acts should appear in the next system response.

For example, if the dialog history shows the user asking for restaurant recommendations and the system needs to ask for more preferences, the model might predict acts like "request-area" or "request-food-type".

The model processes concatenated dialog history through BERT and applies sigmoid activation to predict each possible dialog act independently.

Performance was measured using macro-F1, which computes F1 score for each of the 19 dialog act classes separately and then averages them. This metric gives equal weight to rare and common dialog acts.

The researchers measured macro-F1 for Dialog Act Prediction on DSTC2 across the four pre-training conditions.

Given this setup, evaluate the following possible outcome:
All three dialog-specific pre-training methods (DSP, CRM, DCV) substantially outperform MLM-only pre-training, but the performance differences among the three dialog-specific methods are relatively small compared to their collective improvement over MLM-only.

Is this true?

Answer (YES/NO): NO